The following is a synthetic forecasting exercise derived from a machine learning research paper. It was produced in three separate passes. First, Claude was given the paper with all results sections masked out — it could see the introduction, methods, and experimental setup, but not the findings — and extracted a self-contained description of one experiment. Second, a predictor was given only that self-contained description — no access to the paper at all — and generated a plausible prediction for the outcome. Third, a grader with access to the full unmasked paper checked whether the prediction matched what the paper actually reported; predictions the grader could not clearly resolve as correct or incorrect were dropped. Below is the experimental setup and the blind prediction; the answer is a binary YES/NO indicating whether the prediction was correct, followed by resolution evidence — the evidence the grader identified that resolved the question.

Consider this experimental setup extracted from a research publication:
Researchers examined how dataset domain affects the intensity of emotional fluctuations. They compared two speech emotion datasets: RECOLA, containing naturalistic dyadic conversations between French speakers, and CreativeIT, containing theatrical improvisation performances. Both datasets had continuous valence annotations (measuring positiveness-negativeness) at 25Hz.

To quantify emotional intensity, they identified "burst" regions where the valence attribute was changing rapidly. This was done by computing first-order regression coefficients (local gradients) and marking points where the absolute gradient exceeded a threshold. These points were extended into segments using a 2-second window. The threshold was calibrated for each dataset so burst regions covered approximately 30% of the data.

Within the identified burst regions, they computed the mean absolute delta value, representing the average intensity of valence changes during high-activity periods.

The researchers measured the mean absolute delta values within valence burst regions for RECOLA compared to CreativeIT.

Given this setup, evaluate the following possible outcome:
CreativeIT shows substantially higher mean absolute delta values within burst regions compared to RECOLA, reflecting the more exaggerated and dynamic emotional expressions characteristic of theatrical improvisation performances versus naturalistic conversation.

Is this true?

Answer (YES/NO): NO